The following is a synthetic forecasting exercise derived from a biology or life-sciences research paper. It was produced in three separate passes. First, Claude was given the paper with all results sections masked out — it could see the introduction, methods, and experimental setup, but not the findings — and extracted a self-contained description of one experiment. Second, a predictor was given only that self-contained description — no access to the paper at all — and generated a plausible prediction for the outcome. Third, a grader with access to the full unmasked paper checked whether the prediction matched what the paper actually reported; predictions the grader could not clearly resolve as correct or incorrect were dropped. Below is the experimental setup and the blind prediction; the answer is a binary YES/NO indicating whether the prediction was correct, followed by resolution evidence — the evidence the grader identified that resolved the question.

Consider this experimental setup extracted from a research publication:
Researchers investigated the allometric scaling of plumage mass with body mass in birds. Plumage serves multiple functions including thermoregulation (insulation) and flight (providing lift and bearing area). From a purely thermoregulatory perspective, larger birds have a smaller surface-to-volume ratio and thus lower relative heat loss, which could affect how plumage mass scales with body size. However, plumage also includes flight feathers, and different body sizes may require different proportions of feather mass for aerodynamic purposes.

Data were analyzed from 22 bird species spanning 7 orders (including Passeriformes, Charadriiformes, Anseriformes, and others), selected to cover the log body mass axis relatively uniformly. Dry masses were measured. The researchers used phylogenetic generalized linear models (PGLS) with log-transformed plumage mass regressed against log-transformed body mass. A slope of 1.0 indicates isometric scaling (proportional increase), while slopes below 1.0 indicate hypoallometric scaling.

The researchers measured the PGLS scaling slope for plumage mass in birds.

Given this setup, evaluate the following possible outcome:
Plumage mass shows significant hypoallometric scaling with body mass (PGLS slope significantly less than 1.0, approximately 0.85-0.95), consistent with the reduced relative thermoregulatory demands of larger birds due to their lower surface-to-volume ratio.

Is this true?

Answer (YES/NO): NO